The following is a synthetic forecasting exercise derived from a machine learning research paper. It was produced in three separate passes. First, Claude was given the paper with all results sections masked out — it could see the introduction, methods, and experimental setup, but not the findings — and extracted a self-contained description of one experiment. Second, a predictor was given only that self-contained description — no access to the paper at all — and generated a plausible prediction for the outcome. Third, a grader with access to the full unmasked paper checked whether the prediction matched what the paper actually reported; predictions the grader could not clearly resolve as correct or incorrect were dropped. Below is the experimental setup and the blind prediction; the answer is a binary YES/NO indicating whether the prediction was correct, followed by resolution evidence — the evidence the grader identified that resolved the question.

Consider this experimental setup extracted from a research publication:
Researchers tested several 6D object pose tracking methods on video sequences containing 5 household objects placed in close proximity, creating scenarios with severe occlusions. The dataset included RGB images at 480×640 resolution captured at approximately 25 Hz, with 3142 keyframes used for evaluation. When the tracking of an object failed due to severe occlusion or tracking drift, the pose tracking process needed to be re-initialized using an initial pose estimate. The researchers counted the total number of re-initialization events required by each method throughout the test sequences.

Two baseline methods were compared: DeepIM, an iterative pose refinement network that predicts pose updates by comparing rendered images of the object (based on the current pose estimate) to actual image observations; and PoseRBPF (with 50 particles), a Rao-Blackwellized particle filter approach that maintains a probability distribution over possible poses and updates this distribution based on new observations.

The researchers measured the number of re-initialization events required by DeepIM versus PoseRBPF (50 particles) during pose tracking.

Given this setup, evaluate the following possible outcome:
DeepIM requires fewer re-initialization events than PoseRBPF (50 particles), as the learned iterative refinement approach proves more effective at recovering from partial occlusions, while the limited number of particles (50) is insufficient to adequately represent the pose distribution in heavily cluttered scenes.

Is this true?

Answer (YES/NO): YES